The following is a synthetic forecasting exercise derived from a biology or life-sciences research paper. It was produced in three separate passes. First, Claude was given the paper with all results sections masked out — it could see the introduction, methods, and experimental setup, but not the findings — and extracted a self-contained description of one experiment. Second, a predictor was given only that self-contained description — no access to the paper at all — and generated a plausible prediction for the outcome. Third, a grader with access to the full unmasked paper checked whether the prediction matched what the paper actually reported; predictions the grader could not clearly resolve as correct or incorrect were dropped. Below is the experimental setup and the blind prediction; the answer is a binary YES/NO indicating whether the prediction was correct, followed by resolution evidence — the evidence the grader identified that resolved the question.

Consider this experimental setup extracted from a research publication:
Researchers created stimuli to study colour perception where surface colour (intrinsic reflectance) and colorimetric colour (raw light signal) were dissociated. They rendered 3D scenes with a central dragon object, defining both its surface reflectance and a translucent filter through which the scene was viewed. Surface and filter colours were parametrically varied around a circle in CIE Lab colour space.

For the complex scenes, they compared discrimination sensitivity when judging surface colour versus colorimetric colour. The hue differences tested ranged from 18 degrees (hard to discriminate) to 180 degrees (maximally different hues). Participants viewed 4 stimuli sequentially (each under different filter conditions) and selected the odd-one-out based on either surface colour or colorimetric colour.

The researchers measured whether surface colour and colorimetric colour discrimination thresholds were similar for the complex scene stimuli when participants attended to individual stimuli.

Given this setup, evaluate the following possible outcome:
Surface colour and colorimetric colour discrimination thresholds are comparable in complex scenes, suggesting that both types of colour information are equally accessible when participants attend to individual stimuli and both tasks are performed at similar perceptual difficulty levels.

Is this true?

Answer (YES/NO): YES